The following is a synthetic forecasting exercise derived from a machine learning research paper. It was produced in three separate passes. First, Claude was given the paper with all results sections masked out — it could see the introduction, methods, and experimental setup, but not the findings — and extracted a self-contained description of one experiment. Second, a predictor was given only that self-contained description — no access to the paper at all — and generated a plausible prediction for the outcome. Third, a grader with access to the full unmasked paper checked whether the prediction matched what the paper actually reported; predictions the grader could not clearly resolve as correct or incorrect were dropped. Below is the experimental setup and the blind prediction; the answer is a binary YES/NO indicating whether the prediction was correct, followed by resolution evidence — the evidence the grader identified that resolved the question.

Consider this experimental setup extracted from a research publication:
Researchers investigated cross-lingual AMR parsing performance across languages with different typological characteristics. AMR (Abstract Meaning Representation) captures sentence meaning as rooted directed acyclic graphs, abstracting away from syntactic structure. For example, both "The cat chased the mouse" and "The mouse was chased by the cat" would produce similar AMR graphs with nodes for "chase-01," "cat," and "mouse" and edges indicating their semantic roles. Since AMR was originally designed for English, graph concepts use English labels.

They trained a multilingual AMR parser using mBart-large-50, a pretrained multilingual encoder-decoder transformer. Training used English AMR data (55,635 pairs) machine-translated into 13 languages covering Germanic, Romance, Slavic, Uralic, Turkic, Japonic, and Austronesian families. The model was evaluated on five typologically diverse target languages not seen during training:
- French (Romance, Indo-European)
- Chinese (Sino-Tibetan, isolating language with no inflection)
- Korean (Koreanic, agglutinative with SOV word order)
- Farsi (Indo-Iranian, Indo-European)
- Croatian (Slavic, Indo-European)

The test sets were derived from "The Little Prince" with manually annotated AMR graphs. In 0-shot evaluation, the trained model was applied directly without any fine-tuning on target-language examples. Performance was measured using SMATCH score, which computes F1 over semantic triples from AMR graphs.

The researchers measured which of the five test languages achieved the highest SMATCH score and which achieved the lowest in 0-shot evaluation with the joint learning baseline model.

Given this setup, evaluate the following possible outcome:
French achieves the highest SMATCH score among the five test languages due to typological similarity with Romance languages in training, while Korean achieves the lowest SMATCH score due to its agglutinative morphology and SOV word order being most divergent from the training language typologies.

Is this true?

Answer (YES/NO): YES